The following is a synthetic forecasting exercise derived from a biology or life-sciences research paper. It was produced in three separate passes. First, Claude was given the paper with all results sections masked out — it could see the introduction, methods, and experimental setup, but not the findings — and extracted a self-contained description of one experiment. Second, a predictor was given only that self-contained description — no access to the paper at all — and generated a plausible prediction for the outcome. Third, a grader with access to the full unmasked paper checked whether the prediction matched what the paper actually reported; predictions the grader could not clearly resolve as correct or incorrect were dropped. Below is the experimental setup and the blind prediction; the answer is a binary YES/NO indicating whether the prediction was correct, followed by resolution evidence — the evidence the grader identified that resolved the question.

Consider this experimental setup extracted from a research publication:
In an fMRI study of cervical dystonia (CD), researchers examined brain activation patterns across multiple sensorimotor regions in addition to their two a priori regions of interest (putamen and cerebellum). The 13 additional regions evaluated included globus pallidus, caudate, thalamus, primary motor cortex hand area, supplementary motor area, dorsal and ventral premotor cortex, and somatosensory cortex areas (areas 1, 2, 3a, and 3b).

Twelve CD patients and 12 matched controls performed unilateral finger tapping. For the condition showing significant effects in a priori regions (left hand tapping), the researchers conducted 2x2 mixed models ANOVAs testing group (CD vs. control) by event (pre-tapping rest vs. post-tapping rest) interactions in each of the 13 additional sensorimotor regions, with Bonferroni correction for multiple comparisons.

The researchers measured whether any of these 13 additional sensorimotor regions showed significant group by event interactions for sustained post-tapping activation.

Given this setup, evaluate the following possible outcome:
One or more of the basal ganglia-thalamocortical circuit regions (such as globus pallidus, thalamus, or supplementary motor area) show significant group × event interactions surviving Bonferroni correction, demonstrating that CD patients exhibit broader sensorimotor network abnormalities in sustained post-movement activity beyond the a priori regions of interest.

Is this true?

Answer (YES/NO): NO